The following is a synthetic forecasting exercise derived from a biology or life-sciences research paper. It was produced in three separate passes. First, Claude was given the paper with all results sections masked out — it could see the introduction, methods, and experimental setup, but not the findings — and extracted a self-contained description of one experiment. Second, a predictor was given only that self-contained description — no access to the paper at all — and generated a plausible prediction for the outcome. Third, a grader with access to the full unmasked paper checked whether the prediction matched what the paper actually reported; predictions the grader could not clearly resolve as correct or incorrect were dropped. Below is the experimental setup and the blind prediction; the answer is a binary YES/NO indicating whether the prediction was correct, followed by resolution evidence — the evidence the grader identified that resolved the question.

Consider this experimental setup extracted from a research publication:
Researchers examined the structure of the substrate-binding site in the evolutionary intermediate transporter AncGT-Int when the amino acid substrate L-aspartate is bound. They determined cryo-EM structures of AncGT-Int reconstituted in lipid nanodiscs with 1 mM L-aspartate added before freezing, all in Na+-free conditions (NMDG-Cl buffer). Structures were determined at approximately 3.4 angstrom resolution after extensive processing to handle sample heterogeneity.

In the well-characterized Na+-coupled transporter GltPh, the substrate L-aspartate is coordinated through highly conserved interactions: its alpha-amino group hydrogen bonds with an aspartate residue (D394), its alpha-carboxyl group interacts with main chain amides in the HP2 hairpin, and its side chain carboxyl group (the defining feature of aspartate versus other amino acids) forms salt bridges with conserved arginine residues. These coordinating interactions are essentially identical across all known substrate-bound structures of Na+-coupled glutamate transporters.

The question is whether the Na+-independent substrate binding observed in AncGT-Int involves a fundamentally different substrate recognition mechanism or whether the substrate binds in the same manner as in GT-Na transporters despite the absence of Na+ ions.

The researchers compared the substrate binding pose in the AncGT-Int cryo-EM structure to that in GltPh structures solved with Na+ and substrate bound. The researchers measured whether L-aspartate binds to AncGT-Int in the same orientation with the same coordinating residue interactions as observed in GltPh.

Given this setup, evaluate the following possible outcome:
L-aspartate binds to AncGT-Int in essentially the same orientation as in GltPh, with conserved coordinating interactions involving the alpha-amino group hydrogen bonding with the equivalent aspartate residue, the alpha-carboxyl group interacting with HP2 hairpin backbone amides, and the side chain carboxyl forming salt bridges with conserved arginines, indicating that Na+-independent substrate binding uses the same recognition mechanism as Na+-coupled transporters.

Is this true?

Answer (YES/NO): YES